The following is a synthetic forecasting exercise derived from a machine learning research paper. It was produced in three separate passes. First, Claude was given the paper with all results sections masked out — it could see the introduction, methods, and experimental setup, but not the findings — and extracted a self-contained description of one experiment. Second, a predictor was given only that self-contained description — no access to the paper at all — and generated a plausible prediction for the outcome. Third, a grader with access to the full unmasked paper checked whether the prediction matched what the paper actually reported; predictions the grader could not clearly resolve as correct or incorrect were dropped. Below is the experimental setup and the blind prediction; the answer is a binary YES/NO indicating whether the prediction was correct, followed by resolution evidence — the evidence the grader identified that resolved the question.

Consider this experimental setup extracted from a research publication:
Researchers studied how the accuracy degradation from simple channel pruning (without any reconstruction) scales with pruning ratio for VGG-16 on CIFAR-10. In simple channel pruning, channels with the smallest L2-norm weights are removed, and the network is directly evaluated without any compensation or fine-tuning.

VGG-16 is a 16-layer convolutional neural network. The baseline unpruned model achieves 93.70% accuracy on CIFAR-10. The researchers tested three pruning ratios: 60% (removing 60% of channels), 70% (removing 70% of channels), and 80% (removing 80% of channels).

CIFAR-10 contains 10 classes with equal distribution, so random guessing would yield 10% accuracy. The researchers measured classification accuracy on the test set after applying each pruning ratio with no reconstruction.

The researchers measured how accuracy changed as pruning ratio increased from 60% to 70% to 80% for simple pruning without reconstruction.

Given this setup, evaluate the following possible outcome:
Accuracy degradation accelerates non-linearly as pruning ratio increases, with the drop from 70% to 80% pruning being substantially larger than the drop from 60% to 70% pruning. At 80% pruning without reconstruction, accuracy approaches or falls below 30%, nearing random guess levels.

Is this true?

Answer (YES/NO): NO